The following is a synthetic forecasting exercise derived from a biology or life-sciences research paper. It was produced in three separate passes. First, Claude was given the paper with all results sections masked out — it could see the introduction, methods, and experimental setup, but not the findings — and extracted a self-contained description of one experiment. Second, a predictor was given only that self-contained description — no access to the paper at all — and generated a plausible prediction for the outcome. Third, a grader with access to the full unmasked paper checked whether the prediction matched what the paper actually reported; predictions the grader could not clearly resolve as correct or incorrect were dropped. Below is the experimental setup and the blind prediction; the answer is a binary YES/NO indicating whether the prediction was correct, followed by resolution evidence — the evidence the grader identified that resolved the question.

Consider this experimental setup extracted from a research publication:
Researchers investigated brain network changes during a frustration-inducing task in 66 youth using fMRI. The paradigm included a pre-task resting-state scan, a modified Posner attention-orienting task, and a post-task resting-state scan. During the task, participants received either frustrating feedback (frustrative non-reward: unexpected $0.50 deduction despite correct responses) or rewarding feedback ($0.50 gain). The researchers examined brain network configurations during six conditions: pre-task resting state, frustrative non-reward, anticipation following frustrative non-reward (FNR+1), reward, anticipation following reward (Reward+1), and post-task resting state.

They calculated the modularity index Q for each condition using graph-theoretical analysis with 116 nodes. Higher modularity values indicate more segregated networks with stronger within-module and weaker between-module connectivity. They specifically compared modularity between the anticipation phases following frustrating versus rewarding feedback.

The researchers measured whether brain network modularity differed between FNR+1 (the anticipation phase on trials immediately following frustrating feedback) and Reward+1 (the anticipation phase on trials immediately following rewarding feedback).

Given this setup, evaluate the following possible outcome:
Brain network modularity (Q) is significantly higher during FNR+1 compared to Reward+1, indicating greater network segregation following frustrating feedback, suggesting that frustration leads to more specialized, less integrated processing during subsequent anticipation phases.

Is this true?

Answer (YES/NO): YES